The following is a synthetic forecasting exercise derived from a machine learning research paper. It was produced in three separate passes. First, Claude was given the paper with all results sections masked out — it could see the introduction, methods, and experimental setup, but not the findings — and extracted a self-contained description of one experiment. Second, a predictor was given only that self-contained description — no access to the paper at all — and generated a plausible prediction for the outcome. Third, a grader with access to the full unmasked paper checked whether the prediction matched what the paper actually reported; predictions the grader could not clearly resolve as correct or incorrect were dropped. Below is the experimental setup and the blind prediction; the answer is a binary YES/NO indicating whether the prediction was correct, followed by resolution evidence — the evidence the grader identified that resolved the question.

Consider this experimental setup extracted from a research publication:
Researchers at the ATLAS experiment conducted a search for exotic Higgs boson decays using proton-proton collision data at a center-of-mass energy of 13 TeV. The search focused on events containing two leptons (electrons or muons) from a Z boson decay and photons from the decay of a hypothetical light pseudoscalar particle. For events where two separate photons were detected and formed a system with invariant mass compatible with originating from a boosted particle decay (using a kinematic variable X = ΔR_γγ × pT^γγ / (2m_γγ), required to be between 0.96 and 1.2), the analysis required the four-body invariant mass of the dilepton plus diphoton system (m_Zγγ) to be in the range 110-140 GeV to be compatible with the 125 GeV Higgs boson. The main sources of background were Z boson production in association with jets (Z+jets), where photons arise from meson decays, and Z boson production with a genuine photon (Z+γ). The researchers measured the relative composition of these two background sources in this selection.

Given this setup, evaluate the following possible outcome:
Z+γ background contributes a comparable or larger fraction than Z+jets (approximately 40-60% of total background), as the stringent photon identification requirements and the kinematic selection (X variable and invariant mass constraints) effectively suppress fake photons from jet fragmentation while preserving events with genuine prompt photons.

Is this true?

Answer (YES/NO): NO